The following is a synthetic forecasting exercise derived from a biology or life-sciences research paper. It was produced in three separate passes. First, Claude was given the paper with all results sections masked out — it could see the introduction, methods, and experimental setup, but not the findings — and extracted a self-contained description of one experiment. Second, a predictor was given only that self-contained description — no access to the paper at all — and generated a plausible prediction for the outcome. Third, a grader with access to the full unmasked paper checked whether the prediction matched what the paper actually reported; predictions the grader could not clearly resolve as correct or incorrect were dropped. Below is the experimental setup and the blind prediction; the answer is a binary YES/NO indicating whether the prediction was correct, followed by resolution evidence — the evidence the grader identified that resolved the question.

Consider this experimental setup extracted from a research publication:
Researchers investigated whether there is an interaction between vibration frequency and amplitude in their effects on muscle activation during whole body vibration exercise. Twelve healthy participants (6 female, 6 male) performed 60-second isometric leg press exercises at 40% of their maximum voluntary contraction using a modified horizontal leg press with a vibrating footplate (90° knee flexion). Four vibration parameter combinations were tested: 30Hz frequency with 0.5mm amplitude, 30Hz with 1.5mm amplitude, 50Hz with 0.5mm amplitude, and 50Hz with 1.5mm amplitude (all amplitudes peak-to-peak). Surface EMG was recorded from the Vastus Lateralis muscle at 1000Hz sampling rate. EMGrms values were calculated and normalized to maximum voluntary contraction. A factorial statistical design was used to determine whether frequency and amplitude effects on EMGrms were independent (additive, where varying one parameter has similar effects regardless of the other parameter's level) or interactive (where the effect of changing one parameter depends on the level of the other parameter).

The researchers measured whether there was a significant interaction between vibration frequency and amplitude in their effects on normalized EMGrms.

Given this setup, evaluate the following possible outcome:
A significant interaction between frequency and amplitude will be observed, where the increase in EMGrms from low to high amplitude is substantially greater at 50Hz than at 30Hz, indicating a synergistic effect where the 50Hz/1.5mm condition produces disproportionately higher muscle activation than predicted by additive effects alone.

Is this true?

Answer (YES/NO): NO